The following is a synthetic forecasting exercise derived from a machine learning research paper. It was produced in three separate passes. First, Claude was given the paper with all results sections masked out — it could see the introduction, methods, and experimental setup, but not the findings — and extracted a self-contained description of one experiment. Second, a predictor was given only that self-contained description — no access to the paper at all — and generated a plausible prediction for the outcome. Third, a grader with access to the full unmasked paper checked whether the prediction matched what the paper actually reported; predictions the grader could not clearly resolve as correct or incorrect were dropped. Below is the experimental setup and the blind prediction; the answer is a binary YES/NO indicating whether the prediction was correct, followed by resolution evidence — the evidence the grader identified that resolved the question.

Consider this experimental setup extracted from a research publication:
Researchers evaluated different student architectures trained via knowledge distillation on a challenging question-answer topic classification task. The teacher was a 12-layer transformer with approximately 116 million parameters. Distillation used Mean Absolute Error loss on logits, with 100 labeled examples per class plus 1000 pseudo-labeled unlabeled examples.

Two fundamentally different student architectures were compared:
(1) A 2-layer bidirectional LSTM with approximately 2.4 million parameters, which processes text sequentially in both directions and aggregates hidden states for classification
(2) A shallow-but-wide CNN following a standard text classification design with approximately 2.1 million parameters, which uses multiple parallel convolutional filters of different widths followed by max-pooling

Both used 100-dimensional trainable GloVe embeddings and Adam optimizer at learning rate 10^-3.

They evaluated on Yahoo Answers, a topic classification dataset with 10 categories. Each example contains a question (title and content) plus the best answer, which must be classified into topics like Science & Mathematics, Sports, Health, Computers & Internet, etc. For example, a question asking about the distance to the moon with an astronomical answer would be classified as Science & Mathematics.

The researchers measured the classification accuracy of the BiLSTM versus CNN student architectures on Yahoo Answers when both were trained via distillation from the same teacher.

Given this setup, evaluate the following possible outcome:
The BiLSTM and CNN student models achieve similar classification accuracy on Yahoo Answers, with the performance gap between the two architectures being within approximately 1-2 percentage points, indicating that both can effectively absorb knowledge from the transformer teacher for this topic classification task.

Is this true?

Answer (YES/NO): YES